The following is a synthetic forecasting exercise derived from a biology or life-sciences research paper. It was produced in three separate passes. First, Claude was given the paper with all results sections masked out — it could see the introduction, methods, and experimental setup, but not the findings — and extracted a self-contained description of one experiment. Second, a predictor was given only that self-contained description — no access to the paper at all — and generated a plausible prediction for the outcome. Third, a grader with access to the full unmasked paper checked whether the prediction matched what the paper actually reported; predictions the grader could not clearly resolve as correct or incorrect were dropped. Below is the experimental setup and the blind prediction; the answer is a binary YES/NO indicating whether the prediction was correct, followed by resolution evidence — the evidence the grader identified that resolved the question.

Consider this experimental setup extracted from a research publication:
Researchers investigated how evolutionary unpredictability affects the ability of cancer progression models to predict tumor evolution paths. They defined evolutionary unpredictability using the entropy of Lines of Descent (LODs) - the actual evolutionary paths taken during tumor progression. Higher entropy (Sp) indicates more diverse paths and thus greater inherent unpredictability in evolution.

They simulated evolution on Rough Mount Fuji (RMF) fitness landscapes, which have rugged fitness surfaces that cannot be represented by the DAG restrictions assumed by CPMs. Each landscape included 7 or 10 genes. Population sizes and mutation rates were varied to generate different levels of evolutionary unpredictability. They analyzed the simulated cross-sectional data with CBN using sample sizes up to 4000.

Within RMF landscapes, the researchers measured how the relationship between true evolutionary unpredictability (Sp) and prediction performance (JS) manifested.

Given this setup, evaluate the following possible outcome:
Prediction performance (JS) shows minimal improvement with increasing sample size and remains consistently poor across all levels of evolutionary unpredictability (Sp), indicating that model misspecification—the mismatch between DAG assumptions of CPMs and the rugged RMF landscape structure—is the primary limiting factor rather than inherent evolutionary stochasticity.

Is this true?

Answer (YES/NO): NO